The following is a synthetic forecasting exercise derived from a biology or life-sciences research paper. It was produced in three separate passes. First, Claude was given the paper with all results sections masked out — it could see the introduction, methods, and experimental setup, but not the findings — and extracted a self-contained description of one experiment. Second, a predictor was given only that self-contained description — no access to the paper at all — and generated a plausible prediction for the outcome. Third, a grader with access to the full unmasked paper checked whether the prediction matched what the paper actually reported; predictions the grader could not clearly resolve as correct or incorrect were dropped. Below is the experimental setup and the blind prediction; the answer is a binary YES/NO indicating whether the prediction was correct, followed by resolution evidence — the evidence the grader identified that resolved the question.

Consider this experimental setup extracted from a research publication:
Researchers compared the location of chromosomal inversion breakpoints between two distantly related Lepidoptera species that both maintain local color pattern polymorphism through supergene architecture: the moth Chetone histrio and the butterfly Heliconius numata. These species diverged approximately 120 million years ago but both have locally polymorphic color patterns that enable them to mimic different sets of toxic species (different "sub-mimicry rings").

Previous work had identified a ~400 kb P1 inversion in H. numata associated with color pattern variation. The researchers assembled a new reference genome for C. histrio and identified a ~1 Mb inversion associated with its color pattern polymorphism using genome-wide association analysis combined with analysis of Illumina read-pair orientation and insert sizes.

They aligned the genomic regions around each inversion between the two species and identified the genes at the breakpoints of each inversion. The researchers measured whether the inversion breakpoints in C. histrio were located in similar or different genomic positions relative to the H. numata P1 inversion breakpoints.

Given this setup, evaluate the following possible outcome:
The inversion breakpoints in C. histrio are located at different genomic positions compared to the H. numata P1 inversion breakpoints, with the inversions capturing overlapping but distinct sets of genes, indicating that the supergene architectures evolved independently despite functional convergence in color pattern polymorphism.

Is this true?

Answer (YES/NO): NO